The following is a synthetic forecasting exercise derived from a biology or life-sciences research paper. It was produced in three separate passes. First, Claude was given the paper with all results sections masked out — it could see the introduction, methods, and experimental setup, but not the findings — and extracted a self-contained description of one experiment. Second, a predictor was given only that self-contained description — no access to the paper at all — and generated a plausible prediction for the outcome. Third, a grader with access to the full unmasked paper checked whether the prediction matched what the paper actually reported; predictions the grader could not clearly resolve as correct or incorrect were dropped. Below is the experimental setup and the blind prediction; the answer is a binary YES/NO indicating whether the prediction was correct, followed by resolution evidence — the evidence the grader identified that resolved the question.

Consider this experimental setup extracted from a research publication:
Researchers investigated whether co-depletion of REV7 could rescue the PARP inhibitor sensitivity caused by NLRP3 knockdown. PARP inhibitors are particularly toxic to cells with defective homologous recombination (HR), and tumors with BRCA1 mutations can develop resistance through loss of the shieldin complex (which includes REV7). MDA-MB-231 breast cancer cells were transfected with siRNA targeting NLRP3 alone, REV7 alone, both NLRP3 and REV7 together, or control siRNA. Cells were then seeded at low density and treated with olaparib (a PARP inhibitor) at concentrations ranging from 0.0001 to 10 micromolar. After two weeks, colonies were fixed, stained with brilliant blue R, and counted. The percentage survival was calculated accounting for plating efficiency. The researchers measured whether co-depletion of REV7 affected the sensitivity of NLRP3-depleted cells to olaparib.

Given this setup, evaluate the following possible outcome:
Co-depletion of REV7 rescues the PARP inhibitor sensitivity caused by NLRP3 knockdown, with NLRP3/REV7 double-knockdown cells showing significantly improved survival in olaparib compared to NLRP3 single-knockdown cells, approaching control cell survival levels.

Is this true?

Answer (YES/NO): YES